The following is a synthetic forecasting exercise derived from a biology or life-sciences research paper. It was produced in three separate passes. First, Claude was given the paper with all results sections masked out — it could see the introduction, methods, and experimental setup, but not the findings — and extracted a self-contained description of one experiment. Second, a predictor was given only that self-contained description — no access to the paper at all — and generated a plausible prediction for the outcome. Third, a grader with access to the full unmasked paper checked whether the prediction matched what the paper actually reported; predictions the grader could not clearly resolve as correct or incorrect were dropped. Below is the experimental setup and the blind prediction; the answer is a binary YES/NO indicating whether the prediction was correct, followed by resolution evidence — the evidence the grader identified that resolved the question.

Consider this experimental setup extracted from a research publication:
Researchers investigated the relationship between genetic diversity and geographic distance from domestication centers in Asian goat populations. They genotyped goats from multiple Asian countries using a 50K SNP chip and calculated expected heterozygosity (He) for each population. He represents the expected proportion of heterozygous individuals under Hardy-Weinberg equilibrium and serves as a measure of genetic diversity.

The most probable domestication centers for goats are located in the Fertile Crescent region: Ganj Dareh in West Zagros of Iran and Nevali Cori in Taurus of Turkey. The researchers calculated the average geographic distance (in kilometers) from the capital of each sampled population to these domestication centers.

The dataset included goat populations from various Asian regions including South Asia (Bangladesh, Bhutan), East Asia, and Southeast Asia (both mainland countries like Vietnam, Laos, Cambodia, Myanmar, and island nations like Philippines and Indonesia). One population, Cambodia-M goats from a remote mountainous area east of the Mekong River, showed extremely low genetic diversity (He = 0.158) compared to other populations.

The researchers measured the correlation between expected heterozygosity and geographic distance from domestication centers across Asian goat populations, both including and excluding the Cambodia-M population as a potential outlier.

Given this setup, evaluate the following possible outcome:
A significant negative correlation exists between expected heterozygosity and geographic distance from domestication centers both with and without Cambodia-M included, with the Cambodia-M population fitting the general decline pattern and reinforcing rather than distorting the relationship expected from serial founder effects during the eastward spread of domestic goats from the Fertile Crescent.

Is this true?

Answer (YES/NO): NO